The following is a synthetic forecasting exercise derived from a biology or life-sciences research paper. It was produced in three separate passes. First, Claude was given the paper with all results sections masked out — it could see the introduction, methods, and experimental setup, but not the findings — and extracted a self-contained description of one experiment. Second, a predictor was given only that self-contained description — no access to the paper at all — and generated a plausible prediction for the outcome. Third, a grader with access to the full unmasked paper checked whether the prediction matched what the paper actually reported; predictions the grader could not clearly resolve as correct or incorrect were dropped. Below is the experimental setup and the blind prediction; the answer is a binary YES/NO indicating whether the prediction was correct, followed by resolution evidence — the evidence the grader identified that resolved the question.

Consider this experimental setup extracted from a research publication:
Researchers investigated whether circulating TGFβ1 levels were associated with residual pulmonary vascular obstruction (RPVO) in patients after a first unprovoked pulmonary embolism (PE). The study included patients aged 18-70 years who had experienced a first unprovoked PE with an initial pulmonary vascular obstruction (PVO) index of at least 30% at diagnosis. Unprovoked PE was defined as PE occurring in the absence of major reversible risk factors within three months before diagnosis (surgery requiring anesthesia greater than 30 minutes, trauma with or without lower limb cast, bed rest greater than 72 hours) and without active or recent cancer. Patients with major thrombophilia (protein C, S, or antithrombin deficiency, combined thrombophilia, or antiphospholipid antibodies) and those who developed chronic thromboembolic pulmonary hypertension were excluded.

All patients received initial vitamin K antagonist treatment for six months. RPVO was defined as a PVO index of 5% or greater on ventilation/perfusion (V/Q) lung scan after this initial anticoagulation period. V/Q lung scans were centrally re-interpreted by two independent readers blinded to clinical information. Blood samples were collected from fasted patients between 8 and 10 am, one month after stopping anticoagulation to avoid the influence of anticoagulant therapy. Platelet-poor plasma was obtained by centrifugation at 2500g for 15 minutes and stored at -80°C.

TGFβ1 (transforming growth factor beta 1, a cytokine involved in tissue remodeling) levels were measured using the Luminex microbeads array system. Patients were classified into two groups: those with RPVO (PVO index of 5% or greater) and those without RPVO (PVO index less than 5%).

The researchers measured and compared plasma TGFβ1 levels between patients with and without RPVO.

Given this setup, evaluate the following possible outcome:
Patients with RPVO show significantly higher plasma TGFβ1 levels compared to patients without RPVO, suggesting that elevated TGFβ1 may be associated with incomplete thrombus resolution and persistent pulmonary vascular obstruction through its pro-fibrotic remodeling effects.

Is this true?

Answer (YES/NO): YES